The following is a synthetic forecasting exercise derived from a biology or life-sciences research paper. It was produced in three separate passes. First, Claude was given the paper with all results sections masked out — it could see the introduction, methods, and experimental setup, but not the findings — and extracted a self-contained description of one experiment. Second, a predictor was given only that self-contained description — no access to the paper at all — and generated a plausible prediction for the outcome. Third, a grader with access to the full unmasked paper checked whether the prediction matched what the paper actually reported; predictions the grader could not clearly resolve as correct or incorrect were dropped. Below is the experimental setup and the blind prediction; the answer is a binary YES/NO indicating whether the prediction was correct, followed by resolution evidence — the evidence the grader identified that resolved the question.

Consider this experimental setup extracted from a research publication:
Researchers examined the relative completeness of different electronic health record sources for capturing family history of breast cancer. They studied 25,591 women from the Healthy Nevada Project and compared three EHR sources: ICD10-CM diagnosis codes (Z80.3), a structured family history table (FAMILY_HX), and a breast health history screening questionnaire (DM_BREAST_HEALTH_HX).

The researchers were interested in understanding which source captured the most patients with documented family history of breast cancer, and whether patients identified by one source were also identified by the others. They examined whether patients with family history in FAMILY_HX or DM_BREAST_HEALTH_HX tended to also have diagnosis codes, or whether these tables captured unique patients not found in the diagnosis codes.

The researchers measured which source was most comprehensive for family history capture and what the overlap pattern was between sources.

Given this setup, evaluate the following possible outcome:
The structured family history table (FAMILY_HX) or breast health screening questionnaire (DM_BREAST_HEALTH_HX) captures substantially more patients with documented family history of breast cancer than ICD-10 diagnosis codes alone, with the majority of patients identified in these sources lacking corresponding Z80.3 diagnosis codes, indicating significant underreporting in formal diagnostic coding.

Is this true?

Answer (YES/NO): NO